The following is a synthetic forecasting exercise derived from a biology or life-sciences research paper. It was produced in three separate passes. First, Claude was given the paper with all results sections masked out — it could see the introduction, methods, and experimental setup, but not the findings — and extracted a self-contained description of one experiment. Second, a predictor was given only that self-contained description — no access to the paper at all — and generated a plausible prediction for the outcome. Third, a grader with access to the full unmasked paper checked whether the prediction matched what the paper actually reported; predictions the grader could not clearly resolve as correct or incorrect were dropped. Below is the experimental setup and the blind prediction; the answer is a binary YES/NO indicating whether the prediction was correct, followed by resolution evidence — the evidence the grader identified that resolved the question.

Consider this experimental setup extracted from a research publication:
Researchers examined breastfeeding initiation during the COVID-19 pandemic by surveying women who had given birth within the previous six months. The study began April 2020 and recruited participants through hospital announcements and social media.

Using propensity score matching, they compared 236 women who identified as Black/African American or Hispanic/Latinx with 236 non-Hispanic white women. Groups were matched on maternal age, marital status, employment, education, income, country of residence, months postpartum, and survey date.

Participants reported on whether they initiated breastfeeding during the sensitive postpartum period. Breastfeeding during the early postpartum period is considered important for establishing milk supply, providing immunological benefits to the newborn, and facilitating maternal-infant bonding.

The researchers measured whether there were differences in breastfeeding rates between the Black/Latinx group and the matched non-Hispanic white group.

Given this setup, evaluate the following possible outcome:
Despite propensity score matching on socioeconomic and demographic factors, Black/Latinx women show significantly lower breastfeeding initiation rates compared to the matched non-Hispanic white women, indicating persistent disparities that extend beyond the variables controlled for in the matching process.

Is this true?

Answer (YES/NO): YES